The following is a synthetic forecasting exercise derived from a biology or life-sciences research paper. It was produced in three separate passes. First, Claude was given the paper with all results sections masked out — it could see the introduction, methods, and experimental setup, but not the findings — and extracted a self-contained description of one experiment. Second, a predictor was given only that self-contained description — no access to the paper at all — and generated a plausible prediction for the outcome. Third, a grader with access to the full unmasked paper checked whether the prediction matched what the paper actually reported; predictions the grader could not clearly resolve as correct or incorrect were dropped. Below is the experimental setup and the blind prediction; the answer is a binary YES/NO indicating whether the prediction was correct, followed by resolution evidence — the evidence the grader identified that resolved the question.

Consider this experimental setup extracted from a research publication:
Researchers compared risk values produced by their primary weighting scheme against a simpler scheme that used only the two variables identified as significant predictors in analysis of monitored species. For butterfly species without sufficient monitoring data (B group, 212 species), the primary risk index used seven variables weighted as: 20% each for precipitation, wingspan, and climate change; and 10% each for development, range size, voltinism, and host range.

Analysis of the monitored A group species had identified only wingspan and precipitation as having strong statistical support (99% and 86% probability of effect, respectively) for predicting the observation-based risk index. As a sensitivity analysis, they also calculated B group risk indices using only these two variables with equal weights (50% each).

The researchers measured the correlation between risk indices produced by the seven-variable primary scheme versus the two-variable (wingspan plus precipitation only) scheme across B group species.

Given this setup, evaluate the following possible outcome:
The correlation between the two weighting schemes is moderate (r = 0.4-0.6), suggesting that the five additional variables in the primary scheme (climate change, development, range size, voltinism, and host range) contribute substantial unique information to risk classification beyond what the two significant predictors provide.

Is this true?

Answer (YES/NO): YES